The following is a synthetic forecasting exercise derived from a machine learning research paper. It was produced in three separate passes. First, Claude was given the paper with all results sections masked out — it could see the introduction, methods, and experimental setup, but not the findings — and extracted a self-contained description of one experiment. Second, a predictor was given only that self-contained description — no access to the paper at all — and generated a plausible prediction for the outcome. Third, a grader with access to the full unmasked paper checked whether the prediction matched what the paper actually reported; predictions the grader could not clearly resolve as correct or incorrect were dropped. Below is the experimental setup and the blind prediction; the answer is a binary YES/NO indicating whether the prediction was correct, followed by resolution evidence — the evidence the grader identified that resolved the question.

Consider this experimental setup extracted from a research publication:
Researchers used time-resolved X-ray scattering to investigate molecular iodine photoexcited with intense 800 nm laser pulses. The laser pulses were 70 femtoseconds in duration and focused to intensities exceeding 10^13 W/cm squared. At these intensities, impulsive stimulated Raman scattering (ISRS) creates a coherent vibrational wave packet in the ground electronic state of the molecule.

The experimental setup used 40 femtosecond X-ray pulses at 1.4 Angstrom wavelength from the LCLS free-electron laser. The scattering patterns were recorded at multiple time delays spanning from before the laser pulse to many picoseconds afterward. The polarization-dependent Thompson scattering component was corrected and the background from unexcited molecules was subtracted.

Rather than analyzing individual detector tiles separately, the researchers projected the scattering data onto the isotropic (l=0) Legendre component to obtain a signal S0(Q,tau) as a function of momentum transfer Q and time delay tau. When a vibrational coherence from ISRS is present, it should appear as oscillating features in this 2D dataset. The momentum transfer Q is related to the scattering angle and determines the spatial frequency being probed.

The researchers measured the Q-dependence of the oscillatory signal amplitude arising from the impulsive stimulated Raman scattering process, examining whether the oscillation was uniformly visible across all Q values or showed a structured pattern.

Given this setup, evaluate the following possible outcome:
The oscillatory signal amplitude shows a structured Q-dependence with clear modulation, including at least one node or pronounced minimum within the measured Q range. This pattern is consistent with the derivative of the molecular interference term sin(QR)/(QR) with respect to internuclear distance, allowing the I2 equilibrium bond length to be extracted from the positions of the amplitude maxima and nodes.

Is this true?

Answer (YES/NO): YES